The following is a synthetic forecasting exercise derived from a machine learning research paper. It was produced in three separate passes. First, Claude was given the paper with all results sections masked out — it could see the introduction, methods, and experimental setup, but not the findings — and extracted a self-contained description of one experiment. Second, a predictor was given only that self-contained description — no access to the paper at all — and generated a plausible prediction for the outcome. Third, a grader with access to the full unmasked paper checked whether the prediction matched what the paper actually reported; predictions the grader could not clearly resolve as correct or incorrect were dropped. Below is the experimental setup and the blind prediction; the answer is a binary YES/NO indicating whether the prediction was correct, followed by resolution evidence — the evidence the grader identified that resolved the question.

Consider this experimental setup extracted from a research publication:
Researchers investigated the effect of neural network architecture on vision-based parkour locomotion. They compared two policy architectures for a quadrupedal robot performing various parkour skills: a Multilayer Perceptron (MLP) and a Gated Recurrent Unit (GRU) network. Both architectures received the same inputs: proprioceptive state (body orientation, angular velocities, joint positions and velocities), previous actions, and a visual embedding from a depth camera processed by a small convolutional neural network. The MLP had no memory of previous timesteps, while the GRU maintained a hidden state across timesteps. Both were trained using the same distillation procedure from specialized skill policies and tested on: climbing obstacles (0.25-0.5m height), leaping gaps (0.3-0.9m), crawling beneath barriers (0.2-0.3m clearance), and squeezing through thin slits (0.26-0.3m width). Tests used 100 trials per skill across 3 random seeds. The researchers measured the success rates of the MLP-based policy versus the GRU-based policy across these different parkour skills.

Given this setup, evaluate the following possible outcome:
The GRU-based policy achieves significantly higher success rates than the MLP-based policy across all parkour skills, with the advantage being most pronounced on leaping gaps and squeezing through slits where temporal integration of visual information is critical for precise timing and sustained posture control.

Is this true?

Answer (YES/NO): NO